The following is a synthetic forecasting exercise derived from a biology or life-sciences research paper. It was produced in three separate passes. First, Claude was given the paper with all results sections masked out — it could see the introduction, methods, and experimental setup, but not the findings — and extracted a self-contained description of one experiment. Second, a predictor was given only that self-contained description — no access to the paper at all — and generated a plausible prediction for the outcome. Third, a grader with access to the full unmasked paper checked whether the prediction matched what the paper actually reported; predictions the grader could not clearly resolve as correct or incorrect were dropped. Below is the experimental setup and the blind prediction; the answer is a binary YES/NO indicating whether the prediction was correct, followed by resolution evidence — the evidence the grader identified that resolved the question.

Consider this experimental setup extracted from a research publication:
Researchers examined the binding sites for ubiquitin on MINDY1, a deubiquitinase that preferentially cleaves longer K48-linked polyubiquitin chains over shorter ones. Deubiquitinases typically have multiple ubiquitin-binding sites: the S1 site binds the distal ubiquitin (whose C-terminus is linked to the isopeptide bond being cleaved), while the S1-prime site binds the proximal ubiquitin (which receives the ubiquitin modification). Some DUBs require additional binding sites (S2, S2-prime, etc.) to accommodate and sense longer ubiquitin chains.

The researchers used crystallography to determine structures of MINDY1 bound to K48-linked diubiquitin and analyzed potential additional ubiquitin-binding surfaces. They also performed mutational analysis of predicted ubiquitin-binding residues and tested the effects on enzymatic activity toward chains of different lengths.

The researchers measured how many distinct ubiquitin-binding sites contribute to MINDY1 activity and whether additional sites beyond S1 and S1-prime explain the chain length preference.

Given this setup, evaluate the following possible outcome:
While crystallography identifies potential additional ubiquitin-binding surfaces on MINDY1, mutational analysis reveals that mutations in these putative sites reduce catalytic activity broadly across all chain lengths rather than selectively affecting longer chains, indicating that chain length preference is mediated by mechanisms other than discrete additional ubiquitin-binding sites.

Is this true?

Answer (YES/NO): NO